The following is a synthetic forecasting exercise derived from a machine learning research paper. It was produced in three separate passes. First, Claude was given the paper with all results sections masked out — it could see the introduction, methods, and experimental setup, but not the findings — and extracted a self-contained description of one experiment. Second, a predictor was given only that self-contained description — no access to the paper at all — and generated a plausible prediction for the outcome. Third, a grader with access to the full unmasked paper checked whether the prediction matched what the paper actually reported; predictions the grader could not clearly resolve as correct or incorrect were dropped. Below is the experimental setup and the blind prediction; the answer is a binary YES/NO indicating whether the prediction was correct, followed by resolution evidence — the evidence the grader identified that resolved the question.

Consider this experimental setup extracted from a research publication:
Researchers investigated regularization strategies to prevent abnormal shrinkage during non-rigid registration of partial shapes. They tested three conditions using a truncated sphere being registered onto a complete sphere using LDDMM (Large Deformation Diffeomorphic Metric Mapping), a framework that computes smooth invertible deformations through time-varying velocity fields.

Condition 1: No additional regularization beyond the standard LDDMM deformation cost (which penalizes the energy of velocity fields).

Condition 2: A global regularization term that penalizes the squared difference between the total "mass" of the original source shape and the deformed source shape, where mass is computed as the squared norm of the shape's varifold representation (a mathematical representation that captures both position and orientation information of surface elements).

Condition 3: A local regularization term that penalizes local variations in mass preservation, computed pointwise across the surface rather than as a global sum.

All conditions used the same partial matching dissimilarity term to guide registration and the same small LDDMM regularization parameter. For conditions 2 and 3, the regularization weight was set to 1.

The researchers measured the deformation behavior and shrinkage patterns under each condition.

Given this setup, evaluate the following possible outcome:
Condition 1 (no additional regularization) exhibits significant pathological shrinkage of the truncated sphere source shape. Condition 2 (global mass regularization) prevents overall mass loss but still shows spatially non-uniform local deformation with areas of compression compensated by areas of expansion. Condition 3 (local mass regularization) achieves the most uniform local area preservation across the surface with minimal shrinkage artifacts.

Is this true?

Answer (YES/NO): YES